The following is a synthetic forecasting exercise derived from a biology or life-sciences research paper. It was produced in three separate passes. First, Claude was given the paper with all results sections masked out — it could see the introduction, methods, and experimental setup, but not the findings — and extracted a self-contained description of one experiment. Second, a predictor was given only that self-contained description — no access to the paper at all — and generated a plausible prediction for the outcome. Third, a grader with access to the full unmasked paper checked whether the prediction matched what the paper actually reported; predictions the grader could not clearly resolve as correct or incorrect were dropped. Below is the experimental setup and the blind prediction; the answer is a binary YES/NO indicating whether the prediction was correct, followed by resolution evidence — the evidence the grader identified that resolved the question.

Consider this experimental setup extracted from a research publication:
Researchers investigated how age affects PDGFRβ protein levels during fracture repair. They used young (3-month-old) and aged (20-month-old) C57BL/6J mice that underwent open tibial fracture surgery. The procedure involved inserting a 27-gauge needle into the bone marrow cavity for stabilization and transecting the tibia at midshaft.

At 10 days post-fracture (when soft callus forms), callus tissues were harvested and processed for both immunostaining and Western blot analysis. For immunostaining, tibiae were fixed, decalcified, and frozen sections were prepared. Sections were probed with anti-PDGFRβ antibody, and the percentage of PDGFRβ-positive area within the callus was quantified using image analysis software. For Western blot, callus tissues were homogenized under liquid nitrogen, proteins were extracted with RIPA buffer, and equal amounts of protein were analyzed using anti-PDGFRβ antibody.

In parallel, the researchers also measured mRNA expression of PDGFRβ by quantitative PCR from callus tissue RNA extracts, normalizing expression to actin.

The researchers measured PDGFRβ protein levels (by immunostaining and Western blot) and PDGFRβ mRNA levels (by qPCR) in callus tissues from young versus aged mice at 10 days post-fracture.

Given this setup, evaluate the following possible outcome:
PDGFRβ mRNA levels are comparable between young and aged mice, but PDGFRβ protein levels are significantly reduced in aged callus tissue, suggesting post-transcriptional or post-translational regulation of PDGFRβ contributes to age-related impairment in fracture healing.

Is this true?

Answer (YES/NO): NO